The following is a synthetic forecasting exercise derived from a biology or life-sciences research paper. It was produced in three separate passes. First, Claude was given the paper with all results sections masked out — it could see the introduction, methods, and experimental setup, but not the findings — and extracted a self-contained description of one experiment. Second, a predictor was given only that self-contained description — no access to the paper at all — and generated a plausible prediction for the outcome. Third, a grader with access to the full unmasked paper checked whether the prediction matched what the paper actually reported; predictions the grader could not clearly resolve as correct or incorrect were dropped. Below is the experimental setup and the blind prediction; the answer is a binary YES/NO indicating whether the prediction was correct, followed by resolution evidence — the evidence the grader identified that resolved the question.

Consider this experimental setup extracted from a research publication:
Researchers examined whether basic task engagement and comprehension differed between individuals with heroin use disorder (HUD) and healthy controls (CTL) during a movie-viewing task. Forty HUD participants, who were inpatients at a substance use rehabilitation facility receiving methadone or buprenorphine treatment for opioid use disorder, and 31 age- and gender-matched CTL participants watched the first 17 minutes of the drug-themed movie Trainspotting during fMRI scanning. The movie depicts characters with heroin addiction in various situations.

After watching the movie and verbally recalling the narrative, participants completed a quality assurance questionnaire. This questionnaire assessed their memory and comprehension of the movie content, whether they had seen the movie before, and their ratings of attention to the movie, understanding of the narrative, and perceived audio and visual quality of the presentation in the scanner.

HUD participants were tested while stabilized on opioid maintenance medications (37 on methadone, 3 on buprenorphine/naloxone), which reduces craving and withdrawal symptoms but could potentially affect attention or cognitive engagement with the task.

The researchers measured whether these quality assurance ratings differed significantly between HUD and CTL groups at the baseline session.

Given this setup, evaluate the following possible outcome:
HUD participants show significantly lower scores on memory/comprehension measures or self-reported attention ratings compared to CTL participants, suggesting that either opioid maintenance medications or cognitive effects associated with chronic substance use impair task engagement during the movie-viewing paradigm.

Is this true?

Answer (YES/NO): NO